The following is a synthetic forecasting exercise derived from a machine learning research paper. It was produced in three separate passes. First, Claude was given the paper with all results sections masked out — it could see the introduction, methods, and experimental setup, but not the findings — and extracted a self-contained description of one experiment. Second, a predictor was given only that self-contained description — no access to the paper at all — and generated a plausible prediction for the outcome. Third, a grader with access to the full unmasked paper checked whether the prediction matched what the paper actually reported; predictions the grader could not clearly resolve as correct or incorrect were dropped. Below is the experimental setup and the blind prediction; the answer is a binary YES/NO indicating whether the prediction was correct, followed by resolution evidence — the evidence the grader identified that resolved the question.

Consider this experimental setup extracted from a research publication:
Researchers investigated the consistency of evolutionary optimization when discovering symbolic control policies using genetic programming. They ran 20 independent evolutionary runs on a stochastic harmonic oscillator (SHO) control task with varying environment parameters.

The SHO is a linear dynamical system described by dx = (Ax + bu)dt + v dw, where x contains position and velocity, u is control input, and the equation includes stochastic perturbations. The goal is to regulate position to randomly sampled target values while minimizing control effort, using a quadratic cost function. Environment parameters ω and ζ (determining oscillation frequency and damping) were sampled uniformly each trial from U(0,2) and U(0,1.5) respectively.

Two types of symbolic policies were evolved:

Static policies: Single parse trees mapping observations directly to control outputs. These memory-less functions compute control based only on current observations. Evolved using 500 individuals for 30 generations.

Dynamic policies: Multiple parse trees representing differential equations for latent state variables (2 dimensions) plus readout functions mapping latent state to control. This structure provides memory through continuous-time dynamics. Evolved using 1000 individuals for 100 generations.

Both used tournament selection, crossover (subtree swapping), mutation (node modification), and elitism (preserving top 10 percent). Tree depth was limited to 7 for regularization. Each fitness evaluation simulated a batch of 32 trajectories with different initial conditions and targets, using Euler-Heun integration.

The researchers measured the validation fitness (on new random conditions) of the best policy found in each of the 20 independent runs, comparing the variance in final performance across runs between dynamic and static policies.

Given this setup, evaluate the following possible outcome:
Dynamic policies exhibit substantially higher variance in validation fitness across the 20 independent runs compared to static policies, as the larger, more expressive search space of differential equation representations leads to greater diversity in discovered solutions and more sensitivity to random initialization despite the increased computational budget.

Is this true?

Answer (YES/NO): YES